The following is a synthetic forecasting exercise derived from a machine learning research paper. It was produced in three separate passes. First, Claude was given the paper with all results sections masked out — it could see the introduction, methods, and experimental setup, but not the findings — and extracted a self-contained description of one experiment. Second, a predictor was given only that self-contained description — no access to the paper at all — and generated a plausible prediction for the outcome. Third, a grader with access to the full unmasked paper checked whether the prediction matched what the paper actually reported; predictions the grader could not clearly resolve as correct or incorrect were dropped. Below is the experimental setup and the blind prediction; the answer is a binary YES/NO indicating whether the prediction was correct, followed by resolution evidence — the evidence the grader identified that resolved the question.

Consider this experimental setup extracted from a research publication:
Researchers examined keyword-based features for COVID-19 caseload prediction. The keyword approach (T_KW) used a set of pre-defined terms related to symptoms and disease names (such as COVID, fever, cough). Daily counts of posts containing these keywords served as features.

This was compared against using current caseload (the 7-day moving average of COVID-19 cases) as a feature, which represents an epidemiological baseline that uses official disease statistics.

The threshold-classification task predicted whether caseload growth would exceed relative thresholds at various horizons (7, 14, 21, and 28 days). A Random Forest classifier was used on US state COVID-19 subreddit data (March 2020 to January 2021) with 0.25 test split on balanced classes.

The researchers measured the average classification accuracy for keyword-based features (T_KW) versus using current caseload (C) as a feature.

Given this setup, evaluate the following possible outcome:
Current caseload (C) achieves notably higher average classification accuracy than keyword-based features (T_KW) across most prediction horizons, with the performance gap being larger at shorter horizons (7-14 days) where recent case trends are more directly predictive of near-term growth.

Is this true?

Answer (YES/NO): NO